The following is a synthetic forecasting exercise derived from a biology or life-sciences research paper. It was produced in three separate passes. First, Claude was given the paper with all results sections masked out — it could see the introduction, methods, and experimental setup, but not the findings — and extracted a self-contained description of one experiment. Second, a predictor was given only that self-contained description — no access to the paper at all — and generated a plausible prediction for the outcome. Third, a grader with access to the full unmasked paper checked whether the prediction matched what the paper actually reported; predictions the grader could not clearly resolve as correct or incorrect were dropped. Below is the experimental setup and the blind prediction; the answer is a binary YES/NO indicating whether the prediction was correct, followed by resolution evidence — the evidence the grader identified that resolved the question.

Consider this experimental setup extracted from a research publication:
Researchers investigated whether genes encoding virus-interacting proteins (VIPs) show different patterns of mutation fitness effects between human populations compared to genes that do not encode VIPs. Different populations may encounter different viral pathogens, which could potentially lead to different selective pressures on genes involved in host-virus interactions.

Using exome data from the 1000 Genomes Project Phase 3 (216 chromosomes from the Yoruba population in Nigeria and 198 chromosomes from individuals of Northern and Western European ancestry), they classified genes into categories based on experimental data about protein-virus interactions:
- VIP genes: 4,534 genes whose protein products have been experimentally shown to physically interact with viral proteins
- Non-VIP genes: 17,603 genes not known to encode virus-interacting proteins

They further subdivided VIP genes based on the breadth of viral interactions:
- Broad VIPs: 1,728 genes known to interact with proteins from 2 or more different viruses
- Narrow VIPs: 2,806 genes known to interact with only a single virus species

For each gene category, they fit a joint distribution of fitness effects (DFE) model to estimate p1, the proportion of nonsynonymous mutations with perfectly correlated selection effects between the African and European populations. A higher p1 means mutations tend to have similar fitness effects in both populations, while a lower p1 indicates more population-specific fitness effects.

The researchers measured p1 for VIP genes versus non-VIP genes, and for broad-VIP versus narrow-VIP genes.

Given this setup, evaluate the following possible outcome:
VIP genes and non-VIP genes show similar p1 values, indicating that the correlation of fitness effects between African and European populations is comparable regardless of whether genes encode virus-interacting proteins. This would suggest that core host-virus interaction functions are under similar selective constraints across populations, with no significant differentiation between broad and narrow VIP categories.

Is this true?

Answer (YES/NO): NO